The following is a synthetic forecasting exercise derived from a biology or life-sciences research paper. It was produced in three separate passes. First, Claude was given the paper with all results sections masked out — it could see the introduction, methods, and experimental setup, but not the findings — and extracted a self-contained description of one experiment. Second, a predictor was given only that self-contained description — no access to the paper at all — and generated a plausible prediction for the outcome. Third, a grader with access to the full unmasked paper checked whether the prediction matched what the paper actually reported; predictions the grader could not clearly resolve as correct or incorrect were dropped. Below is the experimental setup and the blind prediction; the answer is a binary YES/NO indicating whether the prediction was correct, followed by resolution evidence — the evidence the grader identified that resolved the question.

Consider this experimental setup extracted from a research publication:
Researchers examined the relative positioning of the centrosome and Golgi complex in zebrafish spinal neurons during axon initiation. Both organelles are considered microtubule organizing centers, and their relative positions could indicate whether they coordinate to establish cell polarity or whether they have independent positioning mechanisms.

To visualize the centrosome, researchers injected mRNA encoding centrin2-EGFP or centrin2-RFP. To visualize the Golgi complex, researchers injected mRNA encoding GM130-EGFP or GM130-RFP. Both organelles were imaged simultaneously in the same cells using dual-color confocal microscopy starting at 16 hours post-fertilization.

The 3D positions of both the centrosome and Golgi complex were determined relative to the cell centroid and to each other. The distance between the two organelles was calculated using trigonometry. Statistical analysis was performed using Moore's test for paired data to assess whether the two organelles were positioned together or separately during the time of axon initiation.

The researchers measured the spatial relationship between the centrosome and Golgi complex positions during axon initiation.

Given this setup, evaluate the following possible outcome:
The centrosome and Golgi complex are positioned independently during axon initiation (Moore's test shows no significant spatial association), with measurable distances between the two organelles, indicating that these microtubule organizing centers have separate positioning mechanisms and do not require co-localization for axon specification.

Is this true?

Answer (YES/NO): NO